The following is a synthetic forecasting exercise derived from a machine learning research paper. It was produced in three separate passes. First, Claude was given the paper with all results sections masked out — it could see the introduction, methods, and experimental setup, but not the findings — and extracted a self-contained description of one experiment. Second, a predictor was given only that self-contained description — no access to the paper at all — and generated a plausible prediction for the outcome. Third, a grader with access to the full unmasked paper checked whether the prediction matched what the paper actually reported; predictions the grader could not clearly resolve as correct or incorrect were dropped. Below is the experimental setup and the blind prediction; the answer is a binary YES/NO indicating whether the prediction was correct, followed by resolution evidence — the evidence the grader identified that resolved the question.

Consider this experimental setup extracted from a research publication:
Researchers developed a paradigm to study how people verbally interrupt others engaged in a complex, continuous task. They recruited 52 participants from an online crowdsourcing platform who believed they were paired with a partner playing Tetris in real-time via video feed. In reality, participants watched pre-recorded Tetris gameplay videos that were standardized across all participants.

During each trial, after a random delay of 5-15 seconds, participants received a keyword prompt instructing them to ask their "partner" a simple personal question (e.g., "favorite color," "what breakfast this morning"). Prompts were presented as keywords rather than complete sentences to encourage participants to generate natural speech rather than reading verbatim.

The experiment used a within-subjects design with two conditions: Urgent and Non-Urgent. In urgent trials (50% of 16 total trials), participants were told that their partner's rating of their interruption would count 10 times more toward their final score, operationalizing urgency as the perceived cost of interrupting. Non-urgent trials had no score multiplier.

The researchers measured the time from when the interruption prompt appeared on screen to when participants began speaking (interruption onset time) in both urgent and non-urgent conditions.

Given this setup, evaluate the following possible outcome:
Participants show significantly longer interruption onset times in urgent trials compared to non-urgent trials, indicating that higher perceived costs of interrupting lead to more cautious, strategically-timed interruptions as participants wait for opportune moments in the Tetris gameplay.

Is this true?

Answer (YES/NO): NO